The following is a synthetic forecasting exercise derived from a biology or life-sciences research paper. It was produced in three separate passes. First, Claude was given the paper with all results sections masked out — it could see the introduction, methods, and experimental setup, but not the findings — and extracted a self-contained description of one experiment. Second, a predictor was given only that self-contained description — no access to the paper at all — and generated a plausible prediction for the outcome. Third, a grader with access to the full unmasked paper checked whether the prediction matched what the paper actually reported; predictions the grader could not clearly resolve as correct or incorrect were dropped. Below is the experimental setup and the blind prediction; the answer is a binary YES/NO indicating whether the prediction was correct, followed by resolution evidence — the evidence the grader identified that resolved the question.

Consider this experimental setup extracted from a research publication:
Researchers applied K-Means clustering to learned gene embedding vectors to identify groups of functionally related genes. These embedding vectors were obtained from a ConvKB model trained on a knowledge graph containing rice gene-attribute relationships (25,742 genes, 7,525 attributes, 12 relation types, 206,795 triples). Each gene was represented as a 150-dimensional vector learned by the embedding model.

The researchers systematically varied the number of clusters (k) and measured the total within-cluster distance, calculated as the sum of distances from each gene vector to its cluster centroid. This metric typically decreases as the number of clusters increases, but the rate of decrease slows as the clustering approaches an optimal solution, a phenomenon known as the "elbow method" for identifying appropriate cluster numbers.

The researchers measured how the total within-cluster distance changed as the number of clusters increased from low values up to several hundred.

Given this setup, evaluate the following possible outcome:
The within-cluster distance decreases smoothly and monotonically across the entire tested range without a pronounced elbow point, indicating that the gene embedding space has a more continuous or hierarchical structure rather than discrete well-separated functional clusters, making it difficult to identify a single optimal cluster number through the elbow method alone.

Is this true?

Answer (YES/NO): NO